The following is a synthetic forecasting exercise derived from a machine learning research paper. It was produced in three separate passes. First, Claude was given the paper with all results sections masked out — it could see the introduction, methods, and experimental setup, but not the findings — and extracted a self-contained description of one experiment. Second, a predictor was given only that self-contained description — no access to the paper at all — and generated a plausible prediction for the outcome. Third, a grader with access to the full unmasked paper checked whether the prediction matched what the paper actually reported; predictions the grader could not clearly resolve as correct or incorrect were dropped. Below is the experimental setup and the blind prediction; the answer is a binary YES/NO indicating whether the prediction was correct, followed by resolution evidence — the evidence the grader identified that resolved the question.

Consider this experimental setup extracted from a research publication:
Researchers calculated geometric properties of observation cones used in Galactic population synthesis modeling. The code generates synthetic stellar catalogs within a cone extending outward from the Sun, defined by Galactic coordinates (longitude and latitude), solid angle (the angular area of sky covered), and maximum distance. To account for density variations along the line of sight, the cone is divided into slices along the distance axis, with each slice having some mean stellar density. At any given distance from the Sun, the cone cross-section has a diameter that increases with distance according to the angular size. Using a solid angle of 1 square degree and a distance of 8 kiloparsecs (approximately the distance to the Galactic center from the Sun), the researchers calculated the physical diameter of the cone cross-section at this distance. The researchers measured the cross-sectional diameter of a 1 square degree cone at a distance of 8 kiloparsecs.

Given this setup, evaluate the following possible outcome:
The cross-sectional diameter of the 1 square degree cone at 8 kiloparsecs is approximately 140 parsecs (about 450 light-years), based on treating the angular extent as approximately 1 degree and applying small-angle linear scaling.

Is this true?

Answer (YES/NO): NO